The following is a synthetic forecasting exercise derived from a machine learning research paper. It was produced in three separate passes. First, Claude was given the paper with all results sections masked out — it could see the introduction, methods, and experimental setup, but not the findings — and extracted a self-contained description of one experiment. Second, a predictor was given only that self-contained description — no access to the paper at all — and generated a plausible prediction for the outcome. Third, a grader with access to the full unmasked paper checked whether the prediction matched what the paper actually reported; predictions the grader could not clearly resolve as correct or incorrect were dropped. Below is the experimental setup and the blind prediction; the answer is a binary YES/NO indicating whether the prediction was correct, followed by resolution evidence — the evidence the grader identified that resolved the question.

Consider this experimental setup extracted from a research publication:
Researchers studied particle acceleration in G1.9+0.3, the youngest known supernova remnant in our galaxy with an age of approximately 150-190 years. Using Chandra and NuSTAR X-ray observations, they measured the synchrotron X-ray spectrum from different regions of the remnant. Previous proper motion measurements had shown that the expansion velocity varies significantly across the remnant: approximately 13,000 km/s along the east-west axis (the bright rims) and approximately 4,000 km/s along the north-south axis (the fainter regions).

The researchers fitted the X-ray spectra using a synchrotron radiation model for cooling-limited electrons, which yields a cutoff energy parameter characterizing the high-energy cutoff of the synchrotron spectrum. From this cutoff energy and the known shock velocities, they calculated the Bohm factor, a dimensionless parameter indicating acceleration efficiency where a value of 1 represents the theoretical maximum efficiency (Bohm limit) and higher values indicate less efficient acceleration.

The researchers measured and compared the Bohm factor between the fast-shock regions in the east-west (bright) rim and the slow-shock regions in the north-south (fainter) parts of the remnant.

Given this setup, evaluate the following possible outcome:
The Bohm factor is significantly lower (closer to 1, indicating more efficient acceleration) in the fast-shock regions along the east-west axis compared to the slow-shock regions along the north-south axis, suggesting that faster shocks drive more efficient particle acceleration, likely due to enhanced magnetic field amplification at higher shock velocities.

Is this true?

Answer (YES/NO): NO